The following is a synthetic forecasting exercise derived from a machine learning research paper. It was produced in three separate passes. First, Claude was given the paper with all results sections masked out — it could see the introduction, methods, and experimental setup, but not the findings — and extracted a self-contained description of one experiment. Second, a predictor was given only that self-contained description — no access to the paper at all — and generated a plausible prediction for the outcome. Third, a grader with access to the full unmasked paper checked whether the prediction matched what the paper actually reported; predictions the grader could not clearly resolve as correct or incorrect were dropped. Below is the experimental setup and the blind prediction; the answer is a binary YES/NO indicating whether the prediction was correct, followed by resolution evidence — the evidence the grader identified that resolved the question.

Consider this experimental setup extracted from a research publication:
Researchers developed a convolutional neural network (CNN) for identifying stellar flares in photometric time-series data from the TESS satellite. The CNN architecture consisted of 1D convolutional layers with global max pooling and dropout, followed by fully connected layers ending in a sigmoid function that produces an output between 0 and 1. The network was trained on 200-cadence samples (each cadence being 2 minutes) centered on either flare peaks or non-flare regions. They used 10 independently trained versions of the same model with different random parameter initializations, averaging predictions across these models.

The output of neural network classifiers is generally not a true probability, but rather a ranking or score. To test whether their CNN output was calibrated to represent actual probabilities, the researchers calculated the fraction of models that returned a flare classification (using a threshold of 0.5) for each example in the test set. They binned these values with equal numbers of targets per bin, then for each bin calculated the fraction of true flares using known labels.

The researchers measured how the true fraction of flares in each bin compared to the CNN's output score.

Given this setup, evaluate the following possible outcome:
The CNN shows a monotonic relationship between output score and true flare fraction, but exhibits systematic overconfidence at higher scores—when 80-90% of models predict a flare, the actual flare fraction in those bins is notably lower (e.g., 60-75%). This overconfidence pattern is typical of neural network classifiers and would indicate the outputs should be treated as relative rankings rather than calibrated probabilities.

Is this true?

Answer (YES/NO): NO